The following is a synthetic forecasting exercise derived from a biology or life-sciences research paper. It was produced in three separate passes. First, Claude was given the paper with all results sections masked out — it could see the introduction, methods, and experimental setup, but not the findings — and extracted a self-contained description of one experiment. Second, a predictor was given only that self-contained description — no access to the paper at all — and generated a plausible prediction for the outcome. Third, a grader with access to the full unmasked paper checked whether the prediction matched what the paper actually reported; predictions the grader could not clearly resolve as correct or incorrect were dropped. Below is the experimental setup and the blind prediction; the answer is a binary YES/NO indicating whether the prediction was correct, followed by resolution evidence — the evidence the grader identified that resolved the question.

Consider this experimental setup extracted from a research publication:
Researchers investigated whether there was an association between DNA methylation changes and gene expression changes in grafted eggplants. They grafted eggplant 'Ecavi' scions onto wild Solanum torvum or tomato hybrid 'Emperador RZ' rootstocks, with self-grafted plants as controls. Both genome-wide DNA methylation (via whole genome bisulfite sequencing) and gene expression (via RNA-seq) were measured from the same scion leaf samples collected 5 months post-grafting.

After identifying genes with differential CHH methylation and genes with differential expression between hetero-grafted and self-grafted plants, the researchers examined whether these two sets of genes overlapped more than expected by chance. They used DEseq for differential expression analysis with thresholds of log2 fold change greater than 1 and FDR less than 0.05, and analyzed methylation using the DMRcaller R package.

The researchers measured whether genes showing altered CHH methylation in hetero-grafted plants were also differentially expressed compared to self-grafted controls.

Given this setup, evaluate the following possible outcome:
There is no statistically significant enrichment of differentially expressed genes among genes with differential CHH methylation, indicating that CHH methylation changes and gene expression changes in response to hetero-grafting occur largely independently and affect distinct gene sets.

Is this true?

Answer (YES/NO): YES